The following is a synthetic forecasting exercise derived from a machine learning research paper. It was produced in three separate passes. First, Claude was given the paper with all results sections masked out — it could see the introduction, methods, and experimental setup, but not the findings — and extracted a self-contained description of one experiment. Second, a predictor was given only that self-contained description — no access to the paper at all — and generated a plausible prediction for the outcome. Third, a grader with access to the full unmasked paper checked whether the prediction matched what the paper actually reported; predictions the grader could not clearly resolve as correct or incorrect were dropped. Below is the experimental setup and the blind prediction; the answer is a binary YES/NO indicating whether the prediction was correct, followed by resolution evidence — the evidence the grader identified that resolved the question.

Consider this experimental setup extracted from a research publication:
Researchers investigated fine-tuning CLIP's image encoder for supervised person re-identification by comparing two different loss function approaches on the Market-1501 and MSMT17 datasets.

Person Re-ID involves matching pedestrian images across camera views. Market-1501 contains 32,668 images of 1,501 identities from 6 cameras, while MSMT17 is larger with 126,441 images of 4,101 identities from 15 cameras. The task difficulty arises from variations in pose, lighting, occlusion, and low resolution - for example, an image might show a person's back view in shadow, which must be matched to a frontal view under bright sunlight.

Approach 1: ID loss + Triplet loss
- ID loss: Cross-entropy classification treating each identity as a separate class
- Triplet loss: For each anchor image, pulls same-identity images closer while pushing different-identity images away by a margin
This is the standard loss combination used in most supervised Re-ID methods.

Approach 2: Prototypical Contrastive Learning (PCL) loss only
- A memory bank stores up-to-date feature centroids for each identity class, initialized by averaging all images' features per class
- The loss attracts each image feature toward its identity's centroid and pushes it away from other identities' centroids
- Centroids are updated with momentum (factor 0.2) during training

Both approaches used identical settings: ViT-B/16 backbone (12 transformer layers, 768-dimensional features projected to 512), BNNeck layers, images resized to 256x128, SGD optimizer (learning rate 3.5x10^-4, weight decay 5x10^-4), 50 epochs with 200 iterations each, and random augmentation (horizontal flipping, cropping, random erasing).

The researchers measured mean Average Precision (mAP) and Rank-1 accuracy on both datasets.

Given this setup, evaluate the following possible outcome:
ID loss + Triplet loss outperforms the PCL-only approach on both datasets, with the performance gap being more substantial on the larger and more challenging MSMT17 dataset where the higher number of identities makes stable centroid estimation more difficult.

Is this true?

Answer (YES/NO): NO